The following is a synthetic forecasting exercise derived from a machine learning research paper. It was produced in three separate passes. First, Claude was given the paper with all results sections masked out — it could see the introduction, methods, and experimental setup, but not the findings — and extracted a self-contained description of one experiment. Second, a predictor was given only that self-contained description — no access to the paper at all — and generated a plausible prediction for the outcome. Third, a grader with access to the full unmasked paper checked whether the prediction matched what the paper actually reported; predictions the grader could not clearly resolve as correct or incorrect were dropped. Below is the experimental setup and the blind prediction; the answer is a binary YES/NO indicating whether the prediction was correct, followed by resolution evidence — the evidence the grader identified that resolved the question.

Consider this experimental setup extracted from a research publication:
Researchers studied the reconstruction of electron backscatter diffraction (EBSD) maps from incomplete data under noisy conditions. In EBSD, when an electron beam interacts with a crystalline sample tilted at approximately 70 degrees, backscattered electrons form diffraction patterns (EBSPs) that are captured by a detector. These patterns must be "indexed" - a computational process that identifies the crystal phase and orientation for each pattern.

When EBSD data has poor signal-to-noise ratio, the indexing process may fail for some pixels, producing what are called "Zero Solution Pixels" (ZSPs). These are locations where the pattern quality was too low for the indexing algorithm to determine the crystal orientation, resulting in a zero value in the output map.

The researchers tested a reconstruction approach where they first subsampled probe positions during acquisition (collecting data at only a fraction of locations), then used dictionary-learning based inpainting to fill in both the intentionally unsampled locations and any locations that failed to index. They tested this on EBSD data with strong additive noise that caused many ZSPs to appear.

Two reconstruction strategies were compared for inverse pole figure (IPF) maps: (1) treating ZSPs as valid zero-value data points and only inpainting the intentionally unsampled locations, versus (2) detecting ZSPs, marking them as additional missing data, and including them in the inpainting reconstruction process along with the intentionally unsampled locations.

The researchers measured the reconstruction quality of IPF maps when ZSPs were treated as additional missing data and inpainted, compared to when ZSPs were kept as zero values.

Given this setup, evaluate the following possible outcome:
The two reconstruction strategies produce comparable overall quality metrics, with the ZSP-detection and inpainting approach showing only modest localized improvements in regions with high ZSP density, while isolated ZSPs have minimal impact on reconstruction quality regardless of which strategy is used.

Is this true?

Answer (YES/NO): NO